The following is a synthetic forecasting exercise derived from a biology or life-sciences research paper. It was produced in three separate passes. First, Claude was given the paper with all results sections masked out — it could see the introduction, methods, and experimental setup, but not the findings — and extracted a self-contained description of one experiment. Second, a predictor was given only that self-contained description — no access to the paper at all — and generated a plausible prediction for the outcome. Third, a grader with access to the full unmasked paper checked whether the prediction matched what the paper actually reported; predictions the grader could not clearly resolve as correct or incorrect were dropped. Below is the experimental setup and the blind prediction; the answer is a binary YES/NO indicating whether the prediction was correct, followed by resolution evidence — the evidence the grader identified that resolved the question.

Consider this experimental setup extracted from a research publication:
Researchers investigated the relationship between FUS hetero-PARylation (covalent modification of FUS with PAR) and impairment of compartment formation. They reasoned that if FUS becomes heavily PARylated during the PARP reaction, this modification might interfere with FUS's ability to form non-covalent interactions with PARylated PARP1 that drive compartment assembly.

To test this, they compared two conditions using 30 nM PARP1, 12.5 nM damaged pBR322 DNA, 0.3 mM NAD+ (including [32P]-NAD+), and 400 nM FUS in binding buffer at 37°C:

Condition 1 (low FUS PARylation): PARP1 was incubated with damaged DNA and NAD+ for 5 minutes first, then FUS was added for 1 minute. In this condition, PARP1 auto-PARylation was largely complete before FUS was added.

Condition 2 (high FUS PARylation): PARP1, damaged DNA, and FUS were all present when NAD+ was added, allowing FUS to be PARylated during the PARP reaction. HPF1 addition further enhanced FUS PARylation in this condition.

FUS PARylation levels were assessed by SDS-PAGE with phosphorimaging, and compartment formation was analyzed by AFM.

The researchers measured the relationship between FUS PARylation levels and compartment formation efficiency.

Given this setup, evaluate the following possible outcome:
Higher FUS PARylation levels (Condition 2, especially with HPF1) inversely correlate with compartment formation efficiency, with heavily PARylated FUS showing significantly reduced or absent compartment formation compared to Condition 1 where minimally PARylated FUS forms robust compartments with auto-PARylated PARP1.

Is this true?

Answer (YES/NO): YES